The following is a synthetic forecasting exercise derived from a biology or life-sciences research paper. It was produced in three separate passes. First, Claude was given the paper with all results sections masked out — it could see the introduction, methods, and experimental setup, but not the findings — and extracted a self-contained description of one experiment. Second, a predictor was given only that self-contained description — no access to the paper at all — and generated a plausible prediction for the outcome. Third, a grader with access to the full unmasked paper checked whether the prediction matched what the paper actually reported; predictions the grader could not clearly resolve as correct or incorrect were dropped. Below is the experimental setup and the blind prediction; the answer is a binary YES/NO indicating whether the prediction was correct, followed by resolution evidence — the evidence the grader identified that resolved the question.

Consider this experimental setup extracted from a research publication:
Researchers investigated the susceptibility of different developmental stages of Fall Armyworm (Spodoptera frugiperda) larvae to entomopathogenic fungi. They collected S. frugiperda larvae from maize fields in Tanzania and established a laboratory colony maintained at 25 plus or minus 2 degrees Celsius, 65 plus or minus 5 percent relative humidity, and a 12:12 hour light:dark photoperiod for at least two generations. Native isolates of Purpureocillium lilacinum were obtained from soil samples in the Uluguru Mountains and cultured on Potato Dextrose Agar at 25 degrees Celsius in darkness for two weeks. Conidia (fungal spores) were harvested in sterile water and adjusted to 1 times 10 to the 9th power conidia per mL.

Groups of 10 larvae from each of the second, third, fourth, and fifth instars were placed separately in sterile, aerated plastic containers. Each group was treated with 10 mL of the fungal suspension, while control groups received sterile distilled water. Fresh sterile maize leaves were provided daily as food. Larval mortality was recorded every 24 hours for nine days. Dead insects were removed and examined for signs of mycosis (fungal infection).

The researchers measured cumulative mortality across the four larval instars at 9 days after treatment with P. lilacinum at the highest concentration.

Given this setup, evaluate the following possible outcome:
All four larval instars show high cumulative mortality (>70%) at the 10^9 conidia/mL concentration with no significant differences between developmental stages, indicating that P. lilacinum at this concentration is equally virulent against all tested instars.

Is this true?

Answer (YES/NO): NO